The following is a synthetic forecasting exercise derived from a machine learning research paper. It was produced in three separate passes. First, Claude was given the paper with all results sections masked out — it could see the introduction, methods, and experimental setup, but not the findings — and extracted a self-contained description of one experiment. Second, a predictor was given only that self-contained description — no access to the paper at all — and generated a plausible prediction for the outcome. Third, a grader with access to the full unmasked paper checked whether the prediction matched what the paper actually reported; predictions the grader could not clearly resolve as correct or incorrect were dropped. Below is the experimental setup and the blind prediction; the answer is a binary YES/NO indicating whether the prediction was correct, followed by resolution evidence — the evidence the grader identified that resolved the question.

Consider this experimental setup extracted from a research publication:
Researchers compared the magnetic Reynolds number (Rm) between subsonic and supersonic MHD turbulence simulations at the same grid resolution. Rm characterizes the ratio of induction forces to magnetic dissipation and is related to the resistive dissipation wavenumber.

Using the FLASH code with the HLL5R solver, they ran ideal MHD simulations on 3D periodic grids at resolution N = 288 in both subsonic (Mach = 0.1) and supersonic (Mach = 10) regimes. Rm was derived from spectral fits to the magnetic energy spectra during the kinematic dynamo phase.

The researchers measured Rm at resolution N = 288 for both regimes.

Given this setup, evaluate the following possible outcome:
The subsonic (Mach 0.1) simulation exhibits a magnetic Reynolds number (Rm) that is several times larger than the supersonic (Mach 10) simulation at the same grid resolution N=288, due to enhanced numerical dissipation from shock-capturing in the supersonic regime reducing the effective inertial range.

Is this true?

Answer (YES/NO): NO